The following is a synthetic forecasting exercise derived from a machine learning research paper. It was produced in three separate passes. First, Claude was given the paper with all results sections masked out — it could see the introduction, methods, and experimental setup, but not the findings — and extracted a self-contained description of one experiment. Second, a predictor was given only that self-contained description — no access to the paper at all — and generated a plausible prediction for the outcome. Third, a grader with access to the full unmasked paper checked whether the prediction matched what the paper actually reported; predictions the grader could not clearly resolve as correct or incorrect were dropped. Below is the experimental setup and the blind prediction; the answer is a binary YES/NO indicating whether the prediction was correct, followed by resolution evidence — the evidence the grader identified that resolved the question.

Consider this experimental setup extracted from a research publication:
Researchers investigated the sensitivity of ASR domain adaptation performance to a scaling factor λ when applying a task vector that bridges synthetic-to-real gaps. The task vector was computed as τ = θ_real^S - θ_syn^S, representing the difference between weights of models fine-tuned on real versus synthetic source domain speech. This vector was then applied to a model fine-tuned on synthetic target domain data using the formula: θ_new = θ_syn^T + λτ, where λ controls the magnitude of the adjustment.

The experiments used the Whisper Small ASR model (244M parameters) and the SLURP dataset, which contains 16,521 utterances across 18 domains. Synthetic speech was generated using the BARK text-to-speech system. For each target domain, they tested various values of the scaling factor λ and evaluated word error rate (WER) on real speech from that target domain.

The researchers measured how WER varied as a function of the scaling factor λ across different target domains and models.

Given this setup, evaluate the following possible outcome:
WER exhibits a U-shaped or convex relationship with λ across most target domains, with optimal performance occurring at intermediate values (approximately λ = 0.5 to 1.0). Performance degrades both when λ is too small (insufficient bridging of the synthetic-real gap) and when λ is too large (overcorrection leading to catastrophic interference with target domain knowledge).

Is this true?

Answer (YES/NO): NO